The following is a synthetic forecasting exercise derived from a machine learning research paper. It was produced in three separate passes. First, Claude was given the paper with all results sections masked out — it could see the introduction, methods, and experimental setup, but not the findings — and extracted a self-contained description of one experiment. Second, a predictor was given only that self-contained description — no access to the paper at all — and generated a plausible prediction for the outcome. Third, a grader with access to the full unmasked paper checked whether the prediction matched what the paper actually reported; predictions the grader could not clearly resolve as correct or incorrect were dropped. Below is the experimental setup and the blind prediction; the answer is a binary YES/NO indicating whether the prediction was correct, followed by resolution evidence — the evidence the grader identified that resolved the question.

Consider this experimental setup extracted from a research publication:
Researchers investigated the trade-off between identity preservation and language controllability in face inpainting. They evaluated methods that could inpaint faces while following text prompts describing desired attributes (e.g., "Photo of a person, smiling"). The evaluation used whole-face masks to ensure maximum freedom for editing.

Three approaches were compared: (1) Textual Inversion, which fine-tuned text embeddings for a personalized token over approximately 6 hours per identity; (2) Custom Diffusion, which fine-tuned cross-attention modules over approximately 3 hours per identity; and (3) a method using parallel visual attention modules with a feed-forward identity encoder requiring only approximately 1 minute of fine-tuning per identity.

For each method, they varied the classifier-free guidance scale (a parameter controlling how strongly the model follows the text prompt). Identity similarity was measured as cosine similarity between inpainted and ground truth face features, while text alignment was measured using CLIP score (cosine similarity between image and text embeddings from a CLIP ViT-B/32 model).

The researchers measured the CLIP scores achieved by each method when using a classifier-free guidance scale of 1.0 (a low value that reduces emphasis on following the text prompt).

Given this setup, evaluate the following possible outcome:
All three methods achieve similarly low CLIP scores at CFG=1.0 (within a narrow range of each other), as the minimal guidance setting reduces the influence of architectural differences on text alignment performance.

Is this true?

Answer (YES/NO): YES